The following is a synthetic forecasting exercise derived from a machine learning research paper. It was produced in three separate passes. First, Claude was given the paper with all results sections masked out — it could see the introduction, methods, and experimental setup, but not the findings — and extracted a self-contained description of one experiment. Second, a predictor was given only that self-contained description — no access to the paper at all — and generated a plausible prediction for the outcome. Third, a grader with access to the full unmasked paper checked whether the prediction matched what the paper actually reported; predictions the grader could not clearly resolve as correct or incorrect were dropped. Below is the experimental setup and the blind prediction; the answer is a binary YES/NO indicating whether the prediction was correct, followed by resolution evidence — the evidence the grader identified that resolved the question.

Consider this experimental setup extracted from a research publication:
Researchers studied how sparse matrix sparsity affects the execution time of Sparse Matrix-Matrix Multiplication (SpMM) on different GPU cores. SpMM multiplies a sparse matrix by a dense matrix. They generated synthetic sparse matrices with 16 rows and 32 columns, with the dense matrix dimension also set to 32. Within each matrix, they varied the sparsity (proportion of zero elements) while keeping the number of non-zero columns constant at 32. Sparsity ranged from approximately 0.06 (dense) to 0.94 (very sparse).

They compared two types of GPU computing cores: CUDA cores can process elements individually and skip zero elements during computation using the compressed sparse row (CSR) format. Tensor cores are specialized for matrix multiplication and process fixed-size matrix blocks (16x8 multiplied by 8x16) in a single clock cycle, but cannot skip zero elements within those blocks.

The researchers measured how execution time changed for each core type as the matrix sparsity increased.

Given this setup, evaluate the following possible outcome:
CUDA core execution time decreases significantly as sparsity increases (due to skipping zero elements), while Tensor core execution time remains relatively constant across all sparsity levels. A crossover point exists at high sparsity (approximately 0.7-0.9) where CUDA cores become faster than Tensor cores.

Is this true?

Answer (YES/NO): YES